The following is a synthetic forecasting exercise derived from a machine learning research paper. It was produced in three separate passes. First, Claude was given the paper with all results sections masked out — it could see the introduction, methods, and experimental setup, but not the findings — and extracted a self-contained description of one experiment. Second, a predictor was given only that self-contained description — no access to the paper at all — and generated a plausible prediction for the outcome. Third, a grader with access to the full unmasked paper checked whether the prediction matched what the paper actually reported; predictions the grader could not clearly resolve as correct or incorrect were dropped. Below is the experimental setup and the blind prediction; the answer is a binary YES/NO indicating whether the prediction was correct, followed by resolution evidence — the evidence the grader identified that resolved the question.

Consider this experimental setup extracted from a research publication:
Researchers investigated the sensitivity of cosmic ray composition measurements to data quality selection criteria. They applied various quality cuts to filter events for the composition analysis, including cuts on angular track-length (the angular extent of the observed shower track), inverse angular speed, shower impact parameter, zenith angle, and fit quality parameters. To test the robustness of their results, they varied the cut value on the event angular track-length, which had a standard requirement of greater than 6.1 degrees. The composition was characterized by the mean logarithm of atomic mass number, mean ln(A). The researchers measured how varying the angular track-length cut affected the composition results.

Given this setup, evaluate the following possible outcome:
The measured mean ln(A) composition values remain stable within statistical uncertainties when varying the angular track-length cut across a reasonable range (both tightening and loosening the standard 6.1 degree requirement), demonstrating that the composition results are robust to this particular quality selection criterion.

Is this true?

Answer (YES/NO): YES